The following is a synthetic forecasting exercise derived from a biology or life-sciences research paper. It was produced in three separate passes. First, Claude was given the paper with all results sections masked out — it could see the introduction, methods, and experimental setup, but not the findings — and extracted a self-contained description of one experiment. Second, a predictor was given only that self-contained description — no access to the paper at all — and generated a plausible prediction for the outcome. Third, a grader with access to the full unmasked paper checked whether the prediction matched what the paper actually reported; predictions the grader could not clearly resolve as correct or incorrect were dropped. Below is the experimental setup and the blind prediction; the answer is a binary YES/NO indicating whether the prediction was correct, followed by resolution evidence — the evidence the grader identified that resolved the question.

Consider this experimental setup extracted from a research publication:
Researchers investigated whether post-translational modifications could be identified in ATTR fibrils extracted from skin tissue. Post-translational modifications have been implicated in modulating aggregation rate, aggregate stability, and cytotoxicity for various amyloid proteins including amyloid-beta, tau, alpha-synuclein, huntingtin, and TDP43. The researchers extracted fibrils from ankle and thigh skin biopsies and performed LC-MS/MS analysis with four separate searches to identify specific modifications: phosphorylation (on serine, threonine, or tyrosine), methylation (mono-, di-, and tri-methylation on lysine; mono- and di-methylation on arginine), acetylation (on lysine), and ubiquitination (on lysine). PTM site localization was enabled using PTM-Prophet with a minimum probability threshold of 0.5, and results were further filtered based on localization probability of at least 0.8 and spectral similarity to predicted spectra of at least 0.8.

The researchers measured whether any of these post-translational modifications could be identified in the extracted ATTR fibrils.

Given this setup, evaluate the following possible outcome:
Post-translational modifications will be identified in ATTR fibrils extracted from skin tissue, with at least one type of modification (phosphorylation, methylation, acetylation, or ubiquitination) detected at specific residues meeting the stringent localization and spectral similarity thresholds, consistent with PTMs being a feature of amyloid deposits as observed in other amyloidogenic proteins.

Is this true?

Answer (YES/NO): YES